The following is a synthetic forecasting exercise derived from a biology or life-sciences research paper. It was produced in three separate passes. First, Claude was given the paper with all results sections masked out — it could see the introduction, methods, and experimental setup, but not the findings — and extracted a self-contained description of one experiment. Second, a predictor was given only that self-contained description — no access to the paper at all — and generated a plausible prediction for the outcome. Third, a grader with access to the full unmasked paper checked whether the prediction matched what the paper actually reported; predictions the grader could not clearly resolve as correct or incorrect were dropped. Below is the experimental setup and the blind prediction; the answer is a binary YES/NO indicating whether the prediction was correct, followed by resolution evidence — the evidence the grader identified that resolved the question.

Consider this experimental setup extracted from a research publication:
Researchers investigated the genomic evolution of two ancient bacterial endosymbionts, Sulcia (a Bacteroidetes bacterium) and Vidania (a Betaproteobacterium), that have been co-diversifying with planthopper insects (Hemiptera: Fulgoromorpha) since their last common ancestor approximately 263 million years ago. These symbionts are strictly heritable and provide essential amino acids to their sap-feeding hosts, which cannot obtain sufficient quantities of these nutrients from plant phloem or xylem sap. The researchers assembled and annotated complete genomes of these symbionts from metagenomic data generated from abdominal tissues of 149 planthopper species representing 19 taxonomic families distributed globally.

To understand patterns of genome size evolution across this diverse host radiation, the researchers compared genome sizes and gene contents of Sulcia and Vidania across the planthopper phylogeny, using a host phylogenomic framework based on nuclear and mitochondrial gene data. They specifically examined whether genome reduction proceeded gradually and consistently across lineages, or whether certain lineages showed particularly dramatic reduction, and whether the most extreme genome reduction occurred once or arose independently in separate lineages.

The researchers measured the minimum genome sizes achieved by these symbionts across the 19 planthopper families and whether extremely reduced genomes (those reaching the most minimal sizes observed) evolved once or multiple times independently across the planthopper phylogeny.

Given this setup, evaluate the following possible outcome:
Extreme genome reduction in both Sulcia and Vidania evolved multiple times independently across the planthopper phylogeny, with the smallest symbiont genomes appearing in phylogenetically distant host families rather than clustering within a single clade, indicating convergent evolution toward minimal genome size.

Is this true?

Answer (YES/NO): NO